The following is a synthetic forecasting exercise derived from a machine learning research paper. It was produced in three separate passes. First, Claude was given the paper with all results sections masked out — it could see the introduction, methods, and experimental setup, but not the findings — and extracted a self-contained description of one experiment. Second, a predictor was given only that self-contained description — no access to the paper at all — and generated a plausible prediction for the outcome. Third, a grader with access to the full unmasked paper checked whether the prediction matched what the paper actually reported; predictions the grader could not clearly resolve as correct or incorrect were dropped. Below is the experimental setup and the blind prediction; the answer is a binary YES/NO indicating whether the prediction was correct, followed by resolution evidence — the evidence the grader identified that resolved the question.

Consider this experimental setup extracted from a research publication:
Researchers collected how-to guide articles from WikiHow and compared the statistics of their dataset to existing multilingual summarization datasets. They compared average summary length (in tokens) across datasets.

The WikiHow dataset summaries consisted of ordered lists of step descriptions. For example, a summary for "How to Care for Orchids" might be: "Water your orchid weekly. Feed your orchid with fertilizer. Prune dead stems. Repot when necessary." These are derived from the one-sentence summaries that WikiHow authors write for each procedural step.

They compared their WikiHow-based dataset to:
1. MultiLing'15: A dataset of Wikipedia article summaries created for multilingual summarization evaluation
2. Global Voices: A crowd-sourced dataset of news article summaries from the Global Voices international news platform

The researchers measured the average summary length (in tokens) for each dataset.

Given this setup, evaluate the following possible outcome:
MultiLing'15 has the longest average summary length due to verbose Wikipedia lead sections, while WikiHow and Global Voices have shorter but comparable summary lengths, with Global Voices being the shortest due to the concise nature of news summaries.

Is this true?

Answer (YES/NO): NO